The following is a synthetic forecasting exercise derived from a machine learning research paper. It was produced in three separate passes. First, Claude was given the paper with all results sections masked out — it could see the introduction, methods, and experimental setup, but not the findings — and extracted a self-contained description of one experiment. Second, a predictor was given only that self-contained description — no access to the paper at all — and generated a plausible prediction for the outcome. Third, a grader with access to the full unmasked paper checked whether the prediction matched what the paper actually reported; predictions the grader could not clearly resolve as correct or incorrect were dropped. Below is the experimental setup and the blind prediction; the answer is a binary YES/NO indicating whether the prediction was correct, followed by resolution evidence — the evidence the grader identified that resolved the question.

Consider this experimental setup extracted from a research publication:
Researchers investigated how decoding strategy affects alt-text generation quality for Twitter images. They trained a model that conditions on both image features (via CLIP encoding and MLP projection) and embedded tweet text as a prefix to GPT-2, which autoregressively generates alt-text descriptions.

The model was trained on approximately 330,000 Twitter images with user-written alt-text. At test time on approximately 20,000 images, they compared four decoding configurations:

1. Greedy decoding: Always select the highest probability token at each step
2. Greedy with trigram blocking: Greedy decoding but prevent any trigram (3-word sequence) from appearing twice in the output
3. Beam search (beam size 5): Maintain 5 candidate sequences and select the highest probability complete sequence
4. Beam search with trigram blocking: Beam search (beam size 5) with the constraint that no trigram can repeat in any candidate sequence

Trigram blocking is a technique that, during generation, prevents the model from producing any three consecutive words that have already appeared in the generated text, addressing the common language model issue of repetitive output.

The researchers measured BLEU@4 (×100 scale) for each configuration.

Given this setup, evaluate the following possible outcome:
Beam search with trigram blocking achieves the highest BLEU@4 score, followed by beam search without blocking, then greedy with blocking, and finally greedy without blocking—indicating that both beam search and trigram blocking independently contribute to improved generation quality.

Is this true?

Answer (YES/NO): NO